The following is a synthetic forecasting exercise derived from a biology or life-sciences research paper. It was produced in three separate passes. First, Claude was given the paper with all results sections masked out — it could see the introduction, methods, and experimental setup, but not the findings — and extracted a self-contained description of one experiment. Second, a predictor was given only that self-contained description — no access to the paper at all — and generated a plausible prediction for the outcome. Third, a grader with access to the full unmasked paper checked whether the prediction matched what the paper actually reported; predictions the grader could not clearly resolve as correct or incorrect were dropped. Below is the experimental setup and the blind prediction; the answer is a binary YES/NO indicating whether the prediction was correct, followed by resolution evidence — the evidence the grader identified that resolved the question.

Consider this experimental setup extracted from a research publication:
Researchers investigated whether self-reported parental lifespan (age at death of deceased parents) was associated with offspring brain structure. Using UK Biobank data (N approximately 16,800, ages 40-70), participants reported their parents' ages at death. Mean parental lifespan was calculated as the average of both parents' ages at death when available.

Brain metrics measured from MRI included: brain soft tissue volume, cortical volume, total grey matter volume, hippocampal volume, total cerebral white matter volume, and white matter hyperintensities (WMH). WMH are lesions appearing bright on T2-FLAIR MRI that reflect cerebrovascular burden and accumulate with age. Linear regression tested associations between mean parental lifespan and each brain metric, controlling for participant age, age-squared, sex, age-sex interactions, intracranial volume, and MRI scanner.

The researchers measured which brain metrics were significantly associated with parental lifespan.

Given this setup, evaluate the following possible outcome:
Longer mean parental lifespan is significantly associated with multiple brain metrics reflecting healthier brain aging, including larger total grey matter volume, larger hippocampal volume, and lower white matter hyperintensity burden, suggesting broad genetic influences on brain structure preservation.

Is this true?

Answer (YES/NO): NO